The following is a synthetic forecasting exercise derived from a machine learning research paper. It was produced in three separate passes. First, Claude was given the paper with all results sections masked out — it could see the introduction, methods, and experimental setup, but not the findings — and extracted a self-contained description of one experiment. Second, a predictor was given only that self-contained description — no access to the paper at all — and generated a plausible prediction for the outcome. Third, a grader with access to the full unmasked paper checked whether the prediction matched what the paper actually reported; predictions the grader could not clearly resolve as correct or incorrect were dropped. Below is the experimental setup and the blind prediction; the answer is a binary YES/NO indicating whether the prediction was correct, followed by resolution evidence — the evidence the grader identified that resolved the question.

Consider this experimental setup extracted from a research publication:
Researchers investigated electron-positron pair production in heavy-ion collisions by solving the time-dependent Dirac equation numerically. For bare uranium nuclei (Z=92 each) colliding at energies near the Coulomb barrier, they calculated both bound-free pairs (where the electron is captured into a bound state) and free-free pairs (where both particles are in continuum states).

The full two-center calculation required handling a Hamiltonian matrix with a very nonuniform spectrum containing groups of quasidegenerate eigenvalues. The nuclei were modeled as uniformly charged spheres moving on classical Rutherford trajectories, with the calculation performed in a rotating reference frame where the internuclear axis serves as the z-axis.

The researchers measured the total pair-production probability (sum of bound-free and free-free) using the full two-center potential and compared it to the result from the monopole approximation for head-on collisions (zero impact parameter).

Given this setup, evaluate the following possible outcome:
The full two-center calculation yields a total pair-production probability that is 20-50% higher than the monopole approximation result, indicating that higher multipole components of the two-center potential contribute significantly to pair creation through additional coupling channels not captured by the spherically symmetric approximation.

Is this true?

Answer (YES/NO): NO